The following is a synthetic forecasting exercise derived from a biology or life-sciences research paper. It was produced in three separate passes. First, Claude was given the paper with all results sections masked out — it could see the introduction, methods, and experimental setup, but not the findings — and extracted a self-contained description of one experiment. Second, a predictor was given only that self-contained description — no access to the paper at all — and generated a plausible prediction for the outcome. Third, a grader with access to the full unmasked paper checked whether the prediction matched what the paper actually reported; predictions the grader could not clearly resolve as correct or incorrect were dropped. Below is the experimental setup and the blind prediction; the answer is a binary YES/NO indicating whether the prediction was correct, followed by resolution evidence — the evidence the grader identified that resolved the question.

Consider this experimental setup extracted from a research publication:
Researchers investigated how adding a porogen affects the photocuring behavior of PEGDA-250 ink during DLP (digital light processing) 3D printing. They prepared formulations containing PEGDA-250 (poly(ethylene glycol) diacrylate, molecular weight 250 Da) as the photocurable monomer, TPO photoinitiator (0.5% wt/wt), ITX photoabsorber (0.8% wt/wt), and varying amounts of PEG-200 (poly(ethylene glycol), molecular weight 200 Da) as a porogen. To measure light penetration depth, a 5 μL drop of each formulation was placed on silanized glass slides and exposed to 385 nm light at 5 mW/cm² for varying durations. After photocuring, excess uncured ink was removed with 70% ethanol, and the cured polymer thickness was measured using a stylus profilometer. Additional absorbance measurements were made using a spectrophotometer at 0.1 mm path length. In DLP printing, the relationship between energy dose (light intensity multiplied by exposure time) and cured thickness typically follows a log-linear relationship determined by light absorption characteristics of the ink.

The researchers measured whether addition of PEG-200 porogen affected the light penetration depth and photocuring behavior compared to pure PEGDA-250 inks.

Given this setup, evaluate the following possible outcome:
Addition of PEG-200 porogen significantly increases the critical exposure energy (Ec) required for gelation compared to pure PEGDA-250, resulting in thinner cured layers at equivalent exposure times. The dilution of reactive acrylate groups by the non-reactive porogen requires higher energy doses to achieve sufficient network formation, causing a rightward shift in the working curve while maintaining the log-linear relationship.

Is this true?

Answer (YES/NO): NO